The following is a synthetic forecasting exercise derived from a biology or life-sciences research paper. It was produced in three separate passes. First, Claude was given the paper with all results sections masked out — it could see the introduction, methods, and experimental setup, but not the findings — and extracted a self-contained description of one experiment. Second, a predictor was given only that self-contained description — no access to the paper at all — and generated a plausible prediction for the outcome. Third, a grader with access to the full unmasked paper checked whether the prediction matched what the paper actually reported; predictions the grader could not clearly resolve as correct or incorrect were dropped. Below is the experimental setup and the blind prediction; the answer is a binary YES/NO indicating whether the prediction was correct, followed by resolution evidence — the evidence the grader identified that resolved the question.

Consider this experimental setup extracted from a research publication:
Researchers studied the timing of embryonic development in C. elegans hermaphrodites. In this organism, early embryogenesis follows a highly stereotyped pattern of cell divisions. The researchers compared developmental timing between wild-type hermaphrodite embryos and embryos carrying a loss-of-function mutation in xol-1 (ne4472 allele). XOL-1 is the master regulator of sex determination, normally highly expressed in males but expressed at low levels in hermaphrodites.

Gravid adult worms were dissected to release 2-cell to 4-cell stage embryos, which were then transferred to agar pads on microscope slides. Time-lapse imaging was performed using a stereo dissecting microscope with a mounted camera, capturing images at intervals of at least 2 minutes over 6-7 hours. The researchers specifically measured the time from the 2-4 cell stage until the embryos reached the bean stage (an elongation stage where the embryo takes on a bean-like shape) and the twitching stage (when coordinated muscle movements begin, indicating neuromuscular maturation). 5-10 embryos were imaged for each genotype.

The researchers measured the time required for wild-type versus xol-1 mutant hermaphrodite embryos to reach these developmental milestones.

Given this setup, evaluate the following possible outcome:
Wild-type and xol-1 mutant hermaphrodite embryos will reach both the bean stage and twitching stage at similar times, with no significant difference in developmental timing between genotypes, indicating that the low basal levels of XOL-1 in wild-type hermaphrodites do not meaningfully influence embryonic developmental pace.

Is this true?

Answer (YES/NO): NO